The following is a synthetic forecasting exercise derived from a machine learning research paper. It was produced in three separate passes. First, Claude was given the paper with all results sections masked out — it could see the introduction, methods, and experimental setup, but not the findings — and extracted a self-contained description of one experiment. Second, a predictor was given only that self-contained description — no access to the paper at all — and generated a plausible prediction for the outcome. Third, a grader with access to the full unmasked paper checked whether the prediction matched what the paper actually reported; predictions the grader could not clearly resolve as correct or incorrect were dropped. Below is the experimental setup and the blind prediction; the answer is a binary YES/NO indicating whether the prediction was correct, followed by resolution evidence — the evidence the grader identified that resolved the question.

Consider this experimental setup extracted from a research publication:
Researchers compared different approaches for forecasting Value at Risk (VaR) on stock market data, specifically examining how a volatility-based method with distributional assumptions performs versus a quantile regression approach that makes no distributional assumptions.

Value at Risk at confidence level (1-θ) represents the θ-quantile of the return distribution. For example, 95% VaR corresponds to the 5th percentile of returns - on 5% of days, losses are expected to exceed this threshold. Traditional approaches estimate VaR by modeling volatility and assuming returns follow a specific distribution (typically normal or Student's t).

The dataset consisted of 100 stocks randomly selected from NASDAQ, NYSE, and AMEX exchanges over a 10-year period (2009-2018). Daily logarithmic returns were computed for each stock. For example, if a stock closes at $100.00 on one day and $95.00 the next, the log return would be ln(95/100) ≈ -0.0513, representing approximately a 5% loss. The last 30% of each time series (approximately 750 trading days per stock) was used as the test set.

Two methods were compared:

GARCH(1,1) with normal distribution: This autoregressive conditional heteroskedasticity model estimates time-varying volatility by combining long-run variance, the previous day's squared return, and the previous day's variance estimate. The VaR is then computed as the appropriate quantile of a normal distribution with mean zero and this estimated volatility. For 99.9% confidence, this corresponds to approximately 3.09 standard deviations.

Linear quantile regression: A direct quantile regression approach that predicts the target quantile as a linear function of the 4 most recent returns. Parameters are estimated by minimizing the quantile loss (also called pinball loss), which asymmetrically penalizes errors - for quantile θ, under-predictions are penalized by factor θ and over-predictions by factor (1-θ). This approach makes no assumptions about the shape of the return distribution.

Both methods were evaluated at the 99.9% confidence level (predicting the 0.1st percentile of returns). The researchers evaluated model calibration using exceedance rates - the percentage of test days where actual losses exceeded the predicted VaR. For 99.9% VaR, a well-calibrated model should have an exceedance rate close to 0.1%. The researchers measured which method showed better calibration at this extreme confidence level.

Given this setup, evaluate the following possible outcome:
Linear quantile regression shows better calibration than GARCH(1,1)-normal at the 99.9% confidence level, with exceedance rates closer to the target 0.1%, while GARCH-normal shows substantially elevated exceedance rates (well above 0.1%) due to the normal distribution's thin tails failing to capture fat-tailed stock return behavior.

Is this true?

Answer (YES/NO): YES